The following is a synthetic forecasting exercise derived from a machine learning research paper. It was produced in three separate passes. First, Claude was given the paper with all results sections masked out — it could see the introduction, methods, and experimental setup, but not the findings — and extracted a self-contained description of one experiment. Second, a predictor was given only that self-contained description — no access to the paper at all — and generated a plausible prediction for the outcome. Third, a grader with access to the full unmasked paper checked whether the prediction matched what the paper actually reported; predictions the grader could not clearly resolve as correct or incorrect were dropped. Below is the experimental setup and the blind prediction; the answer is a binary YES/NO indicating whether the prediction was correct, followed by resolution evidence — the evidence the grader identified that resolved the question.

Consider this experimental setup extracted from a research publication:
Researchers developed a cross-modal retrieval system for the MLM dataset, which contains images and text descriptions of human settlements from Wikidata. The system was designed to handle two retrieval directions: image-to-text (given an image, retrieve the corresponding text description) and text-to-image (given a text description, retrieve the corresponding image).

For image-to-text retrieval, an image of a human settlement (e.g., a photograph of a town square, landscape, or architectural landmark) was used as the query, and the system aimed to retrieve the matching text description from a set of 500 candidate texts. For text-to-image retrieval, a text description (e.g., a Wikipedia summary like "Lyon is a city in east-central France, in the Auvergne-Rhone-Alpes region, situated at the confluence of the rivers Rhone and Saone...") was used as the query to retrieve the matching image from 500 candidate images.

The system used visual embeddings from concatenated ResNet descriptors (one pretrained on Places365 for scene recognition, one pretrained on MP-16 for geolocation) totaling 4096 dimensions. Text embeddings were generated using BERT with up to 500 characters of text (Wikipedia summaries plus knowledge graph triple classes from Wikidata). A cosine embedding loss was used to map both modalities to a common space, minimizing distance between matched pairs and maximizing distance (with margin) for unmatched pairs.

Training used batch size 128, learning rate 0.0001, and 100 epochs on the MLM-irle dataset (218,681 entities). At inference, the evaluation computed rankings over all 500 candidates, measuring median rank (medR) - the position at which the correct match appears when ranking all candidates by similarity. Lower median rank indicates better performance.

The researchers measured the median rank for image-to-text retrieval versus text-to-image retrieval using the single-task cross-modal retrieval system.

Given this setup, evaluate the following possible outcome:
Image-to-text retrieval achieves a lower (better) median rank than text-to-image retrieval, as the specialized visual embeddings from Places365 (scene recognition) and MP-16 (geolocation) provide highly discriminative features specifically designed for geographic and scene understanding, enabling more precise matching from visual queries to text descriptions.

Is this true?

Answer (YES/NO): NO